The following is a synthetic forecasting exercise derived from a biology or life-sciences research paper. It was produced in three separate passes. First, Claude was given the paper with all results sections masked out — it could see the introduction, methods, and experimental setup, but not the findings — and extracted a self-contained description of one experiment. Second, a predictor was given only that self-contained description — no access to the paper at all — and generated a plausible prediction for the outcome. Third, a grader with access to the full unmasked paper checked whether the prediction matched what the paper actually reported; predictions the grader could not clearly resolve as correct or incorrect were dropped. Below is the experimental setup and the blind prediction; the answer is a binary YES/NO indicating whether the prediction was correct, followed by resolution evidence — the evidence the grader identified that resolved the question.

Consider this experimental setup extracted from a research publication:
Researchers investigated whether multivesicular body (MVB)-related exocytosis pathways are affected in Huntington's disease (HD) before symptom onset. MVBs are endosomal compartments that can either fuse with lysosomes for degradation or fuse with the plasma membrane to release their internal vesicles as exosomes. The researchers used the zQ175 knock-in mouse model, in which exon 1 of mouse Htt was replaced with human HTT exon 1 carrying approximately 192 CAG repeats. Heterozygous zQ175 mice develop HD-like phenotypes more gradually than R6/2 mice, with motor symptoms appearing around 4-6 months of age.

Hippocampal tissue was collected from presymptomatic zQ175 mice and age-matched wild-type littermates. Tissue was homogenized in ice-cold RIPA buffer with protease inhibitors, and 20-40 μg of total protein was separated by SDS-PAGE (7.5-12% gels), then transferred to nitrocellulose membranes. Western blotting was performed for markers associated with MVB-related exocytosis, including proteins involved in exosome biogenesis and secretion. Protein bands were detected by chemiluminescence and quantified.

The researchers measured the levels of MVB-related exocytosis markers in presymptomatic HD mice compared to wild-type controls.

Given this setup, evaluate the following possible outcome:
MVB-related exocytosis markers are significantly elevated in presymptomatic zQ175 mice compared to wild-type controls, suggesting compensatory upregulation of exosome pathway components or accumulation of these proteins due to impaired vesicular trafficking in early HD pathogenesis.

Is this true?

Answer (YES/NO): NO